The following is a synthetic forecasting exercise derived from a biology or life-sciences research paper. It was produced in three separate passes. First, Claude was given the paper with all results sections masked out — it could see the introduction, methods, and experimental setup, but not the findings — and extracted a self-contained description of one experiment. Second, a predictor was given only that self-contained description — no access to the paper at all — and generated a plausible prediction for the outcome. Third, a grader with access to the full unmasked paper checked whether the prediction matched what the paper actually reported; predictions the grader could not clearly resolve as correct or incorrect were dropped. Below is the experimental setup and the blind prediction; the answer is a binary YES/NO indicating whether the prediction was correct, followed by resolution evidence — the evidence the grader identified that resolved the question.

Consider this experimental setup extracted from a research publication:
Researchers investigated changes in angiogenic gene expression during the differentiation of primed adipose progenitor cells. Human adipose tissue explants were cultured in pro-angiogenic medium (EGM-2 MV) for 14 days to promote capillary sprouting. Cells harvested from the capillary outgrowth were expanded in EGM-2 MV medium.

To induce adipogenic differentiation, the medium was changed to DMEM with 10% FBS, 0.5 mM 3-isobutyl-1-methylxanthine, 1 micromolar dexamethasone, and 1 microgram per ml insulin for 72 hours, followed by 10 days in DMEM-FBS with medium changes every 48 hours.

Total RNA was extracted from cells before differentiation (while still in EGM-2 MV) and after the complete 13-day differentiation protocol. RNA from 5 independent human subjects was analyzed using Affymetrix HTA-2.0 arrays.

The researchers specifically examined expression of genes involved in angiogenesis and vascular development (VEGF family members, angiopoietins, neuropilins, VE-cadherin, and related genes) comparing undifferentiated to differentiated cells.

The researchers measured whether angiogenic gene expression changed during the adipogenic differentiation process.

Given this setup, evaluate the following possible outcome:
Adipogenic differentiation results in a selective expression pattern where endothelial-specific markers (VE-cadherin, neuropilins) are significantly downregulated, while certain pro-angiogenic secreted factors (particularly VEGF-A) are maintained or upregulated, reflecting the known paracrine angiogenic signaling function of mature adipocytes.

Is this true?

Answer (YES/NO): NO